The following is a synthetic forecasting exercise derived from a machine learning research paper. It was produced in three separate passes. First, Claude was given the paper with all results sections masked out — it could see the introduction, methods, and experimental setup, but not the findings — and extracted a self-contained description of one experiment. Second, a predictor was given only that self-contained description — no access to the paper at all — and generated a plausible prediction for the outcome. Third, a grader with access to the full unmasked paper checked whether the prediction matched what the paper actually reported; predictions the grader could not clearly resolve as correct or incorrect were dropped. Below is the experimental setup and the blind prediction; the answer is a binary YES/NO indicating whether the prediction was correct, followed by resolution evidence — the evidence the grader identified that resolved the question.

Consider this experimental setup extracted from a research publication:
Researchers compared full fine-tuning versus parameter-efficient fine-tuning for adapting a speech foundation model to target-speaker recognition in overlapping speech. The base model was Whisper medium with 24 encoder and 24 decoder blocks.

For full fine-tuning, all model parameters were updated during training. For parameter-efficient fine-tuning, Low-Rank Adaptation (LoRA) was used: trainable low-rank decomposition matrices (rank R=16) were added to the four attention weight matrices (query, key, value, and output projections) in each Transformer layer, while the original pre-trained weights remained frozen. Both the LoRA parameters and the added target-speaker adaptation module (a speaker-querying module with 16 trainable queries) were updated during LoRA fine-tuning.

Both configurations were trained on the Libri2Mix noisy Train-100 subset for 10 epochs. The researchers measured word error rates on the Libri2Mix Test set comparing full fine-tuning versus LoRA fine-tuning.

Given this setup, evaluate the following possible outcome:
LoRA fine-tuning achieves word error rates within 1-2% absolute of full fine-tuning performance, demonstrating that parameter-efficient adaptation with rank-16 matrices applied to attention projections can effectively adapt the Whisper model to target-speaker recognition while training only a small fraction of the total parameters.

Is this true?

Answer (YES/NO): NO